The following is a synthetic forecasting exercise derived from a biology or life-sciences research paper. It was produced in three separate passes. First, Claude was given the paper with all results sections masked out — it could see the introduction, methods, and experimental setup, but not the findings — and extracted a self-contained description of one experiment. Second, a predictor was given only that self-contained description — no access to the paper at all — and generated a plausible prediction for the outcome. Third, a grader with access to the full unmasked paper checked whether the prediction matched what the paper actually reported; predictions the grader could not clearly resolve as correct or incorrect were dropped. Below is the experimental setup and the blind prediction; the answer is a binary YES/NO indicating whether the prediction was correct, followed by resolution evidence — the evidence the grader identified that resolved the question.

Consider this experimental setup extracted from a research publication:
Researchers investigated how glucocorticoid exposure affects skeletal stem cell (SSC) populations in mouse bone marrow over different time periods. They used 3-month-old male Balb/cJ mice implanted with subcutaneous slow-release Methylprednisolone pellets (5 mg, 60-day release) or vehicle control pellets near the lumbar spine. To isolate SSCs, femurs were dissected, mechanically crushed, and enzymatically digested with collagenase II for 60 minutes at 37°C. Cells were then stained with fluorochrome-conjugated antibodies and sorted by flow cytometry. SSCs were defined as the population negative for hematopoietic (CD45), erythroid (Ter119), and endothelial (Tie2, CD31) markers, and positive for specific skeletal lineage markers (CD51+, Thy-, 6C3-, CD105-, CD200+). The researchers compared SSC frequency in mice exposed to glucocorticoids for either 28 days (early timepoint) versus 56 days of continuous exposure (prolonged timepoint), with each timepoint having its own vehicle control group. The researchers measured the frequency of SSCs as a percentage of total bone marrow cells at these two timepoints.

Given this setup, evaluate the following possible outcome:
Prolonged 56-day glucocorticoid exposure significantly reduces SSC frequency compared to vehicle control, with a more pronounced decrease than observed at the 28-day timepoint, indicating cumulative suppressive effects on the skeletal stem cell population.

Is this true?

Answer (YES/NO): NO